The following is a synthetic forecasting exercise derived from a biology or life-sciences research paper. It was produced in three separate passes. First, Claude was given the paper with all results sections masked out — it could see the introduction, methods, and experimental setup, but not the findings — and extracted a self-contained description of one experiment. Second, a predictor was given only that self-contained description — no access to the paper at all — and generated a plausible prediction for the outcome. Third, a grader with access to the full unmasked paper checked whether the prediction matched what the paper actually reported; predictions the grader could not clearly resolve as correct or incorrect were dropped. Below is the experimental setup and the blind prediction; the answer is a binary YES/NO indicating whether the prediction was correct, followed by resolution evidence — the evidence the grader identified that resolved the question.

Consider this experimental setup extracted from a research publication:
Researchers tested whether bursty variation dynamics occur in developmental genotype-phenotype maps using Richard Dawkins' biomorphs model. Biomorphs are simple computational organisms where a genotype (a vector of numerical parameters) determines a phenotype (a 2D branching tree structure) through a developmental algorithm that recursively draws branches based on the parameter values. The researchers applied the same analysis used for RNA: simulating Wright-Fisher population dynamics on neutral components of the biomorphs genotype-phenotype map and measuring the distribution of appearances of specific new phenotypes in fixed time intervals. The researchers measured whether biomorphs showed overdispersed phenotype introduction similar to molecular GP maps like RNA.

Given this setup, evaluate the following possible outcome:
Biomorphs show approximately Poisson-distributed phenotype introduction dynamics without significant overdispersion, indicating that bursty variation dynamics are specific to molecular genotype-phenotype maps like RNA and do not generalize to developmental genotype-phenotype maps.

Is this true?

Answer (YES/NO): NO